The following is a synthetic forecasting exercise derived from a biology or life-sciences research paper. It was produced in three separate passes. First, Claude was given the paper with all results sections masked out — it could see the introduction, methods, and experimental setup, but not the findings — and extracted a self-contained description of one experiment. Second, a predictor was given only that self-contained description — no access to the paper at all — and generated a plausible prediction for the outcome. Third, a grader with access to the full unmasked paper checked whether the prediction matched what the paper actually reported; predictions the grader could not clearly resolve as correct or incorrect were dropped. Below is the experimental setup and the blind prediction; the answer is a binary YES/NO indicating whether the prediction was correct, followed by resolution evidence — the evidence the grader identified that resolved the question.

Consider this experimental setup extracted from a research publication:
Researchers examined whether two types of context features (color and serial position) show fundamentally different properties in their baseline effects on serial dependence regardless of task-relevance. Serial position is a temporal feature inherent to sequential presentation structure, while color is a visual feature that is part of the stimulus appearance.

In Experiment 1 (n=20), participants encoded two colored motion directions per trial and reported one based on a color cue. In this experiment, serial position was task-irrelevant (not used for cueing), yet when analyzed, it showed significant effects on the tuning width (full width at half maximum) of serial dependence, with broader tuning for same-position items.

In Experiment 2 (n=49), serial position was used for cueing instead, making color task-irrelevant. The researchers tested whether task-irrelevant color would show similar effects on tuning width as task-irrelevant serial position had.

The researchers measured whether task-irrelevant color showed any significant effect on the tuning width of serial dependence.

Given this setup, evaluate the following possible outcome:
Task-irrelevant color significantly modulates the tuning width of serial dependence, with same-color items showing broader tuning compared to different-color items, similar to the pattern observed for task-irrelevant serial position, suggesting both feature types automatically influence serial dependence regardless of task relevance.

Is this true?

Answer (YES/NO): NO